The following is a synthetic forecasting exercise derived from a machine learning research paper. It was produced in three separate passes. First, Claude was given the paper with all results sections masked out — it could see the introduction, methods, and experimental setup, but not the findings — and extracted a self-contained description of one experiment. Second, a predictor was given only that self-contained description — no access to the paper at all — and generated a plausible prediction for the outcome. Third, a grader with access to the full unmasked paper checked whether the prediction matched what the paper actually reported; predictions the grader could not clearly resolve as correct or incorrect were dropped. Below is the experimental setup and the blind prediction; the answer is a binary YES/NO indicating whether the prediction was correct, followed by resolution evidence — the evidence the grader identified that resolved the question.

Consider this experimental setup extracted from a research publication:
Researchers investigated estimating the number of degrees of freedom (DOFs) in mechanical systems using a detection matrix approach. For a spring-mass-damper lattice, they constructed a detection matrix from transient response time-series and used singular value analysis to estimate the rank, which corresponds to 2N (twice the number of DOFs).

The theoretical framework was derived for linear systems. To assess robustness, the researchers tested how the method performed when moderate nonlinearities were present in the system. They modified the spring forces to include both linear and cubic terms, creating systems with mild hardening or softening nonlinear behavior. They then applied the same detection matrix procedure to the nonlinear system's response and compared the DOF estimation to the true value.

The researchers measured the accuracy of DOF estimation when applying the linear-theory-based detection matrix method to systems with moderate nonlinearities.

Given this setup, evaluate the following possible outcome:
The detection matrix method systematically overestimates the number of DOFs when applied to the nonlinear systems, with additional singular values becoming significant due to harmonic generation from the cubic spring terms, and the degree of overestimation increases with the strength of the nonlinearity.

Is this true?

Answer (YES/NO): NO